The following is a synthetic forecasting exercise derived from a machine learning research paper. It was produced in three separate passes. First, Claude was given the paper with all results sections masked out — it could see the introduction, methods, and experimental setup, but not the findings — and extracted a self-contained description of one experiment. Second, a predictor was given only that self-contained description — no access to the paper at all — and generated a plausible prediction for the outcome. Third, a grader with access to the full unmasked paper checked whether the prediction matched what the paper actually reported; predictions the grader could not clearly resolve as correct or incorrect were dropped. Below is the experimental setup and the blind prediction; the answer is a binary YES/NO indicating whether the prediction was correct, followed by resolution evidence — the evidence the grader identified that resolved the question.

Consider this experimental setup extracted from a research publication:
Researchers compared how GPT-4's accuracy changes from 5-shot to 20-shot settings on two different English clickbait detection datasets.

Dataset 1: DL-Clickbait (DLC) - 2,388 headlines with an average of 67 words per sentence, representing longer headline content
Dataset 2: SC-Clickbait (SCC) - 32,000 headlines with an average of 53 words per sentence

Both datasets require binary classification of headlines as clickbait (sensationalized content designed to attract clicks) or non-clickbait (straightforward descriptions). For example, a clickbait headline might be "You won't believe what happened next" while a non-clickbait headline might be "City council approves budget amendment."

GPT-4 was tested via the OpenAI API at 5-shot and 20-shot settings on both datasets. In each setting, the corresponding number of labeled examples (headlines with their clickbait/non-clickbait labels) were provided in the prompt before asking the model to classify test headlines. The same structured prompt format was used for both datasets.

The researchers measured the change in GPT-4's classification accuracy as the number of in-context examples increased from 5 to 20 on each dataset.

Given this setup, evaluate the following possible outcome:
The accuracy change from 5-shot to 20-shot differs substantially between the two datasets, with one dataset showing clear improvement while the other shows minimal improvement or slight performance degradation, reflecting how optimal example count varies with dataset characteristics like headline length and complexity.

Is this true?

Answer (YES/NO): NO